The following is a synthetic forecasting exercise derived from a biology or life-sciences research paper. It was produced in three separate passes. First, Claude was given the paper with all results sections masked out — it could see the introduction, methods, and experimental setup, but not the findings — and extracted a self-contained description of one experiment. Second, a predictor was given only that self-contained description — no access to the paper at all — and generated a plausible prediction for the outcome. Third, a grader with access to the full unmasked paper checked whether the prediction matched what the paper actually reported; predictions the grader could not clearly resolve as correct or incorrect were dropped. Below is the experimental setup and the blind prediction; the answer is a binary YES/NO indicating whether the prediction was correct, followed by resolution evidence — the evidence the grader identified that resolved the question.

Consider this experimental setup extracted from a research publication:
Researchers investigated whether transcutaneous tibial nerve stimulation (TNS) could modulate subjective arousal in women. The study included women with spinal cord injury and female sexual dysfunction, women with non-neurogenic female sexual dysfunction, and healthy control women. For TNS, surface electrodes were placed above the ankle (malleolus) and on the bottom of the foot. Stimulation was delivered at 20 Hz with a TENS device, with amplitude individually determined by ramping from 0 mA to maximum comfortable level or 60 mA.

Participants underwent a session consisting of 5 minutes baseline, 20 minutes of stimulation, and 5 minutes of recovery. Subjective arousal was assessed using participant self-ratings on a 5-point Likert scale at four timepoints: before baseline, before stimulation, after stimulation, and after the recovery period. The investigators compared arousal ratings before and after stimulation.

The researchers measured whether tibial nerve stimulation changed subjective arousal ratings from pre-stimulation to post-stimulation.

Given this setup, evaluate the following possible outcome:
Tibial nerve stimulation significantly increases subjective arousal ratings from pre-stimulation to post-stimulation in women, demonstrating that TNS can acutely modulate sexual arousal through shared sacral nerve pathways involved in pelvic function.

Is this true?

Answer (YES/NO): NO